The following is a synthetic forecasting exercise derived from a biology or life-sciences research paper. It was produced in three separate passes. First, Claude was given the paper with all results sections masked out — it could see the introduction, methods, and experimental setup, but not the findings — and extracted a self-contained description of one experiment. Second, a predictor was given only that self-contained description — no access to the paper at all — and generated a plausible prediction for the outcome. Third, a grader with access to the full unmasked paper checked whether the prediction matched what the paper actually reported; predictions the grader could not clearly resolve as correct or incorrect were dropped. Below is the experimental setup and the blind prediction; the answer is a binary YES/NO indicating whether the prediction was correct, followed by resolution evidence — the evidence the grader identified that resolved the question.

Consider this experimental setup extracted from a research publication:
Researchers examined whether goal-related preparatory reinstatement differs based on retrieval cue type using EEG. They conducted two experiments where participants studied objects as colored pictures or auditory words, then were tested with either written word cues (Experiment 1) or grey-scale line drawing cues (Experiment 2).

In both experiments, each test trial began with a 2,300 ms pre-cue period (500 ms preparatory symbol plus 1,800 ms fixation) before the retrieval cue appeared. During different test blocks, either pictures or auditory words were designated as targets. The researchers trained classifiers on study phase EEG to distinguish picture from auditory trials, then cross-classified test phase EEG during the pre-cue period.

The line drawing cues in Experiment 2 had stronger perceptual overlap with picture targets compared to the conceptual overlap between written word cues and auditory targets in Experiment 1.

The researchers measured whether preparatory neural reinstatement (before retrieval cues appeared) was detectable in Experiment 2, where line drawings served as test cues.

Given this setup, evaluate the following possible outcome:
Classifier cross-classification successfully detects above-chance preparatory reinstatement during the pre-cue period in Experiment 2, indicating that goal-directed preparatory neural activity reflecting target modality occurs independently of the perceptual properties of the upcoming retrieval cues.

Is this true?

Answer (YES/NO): NO